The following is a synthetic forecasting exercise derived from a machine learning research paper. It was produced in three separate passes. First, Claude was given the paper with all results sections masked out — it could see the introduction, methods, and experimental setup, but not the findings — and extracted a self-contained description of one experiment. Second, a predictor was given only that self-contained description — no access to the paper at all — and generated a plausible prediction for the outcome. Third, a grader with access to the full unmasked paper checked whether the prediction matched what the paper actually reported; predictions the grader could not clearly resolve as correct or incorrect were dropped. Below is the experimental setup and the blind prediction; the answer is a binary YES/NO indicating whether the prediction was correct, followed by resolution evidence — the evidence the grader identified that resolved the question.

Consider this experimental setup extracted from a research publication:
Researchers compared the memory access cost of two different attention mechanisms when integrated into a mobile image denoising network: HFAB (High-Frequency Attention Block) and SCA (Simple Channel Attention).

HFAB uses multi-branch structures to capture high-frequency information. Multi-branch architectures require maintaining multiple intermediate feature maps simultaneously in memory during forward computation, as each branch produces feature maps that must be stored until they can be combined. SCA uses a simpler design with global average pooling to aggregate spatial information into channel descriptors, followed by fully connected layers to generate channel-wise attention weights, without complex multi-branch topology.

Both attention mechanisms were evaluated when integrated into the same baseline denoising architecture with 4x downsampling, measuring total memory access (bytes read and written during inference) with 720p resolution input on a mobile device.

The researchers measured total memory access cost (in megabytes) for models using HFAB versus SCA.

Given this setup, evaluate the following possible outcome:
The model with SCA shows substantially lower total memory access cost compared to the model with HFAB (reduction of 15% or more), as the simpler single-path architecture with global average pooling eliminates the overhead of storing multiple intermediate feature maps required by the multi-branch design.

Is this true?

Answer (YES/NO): YES